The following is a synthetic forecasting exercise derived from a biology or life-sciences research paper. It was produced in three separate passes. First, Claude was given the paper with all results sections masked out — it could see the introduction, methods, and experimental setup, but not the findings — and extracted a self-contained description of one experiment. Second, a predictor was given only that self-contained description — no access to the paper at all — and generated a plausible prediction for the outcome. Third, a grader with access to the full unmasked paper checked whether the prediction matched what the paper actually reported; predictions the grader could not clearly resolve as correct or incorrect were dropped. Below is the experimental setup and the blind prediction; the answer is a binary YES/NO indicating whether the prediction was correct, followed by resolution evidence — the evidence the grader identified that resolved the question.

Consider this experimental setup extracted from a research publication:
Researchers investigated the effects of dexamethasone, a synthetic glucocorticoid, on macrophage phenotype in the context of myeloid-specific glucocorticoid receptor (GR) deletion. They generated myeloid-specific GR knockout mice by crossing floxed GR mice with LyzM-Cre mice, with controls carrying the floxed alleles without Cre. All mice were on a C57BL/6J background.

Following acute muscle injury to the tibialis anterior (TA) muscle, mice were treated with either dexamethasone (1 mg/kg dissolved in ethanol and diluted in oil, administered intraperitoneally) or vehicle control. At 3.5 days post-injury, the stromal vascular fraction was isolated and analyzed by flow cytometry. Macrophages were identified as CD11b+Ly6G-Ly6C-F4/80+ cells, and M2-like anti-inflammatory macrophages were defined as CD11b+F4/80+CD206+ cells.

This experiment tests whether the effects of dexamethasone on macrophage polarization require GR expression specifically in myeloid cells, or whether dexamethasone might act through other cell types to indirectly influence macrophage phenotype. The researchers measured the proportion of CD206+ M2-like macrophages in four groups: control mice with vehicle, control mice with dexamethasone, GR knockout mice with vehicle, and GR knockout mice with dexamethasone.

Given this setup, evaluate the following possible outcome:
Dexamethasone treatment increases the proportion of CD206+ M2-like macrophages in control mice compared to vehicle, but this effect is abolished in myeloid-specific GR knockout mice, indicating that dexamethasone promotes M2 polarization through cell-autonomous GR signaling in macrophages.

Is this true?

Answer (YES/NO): NO